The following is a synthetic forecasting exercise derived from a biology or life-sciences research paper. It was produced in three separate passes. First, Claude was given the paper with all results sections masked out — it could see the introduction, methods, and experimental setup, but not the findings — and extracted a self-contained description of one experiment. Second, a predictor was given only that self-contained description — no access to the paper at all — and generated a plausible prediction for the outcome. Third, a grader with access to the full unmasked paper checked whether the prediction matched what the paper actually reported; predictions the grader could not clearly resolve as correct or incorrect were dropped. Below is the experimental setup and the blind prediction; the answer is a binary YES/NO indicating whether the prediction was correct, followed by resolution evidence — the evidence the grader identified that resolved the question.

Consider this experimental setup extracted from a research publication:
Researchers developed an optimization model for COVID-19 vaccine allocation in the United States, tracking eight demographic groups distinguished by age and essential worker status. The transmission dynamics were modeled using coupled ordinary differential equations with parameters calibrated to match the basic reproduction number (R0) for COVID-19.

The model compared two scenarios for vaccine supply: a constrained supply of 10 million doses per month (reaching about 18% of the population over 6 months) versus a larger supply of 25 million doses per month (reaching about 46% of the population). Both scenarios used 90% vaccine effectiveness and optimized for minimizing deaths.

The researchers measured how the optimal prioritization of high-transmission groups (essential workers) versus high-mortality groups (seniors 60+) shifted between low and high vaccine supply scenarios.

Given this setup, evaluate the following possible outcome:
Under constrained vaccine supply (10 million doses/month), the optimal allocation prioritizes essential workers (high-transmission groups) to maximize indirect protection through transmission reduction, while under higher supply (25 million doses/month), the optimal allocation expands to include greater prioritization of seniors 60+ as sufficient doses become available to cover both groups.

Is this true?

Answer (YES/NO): NO